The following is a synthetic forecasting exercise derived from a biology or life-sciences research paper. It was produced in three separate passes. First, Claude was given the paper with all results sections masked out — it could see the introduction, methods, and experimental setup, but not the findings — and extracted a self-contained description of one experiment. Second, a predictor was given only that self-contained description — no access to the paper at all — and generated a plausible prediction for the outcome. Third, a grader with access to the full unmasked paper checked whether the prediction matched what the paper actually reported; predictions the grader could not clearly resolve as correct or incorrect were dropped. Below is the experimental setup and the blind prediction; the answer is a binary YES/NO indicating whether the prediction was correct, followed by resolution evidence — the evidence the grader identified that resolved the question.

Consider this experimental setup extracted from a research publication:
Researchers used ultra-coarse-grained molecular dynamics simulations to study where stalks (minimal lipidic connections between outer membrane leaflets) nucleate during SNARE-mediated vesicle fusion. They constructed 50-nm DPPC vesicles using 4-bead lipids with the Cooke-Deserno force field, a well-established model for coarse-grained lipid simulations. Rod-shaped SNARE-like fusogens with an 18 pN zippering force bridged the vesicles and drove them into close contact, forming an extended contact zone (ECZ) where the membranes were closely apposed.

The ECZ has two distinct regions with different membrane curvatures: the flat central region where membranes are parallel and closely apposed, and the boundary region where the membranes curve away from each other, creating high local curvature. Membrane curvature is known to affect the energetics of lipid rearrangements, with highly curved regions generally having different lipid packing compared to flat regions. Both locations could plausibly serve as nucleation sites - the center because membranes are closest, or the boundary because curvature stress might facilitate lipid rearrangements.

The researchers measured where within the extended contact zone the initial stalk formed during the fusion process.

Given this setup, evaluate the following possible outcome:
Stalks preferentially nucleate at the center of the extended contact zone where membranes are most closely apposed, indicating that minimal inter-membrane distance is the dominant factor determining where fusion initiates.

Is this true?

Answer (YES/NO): NO